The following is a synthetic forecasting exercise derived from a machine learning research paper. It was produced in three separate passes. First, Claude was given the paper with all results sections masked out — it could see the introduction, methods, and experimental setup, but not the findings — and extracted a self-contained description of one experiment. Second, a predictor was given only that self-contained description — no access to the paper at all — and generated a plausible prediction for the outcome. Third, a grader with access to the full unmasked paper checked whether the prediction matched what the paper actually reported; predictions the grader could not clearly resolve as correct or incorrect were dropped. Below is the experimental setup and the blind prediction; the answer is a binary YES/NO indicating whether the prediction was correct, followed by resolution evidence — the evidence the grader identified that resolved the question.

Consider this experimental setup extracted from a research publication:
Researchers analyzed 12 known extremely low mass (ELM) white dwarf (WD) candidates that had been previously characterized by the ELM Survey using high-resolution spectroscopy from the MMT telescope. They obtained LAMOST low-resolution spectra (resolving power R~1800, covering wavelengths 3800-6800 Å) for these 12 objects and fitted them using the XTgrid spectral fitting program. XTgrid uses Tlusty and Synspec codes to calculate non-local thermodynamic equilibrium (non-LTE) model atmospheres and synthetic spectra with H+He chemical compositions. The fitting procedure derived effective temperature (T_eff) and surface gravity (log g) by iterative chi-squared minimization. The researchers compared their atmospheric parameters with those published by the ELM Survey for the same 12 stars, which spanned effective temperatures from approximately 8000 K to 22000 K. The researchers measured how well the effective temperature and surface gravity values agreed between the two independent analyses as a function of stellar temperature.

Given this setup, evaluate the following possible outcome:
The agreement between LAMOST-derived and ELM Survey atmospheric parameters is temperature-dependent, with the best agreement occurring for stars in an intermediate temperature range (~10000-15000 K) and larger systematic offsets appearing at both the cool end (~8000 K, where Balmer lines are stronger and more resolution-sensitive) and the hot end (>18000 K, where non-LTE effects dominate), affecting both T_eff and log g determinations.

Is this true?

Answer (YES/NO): NO